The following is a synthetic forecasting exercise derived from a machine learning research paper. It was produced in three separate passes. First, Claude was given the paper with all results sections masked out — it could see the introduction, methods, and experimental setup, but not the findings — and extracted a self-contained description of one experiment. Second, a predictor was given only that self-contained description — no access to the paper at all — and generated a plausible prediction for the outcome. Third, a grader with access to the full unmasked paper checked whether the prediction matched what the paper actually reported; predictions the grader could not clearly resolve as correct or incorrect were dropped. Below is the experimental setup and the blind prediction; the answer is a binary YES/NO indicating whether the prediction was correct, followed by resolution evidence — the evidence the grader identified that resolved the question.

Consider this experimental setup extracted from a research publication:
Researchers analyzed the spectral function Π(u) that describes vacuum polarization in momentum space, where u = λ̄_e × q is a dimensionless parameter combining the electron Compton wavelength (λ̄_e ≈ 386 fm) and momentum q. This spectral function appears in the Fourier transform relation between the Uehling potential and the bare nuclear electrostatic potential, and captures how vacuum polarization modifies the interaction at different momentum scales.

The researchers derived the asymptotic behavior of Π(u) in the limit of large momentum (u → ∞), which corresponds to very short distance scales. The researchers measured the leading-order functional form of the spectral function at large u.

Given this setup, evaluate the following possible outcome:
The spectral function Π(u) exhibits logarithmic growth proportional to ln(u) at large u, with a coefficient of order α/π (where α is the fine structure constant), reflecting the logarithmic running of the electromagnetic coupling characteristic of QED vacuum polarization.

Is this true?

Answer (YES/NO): YES